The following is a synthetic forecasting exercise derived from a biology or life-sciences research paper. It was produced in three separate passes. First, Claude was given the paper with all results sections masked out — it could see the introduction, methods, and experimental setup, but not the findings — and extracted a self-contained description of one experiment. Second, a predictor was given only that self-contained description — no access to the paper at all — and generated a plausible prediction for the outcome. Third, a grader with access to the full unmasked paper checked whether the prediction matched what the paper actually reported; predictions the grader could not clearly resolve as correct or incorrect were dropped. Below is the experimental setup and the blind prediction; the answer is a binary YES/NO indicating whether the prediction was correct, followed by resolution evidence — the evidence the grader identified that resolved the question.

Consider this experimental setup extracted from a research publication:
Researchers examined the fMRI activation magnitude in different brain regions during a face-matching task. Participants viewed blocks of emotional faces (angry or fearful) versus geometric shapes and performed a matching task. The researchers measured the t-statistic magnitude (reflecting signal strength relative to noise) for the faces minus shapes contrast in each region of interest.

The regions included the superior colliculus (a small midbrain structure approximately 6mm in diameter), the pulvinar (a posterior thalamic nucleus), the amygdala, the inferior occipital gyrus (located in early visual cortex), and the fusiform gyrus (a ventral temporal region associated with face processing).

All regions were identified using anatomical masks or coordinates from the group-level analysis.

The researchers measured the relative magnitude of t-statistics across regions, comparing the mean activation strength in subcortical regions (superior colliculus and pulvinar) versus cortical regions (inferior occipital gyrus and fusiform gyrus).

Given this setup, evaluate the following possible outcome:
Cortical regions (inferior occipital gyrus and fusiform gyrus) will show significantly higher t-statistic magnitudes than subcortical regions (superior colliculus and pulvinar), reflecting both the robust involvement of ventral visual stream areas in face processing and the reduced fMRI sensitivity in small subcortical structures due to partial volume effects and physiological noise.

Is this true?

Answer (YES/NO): YES